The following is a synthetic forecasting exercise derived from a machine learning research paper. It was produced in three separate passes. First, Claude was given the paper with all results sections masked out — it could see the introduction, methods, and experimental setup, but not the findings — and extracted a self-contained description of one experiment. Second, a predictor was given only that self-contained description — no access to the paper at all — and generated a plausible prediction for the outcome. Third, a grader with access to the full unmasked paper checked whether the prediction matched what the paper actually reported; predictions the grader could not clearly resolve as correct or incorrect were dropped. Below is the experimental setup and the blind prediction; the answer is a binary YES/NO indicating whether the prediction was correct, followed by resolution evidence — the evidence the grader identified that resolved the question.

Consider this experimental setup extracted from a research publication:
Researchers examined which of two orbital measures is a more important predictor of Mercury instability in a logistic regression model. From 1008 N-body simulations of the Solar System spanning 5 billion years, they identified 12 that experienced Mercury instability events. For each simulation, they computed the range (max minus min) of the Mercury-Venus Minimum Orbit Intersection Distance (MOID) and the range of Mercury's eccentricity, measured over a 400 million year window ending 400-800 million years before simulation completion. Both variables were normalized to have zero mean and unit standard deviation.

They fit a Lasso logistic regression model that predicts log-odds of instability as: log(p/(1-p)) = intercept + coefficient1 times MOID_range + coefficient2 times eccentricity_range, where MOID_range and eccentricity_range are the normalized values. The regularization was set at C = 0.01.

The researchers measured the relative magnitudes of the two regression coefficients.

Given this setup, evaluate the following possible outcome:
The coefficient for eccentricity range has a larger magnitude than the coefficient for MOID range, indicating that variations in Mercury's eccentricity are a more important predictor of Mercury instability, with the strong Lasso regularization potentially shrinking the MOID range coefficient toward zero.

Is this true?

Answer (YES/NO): NO